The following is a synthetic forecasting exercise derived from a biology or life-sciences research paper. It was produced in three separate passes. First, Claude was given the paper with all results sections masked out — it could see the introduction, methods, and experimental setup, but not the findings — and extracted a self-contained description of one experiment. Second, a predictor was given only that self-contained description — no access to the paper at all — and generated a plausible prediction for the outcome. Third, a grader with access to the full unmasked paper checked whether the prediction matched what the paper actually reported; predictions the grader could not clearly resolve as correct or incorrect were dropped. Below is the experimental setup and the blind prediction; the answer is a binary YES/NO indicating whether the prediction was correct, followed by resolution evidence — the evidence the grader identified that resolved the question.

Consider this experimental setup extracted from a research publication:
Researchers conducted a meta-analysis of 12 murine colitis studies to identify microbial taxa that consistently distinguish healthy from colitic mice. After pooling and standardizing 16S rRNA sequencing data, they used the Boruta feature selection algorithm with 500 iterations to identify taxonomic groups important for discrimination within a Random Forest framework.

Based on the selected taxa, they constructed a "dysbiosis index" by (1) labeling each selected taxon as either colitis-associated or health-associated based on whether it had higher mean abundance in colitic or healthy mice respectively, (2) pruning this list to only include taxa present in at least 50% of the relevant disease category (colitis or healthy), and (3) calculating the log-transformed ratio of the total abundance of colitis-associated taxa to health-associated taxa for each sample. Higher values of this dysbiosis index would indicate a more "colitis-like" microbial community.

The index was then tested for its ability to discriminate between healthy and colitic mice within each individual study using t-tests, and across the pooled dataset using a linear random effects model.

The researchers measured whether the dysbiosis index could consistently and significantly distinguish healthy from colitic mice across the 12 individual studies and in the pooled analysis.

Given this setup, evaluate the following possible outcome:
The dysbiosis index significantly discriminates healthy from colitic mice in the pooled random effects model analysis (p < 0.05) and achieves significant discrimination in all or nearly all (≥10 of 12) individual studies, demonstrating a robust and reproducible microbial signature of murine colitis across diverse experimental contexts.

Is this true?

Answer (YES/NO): NO